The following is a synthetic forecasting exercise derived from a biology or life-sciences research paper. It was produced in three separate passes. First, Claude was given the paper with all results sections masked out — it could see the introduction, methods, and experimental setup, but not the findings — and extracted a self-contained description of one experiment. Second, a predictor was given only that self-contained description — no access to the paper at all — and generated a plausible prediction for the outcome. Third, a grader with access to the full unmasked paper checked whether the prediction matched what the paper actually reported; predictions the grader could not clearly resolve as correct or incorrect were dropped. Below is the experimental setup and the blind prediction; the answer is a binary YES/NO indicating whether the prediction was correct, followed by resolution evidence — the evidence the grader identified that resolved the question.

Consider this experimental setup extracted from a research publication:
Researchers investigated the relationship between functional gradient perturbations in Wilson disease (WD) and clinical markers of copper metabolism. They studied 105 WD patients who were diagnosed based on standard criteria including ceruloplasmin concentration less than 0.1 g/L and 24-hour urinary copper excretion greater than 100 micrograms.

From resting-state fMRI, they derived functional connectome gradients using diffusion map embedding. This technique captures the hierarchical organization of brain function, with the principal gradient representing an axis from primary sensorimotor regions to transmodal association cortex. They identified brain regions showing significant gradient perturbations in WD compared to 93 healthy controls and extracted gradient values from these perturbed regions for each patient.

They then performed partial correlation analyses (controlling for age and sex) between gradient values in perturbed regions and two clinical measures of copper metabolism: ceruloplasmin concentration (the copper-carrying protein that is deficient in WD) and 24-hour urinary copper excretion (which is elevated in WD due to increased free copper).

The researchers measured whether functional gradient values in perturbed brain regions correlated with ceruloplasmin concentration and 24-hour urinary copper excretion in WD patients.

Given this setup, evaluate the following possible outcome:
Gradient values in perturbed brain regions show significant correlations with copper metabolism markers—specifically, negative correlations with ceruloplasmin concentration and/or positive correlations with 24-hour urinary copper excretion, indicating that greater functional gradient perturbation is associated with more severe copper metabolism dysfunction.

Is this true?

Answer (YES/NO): NO